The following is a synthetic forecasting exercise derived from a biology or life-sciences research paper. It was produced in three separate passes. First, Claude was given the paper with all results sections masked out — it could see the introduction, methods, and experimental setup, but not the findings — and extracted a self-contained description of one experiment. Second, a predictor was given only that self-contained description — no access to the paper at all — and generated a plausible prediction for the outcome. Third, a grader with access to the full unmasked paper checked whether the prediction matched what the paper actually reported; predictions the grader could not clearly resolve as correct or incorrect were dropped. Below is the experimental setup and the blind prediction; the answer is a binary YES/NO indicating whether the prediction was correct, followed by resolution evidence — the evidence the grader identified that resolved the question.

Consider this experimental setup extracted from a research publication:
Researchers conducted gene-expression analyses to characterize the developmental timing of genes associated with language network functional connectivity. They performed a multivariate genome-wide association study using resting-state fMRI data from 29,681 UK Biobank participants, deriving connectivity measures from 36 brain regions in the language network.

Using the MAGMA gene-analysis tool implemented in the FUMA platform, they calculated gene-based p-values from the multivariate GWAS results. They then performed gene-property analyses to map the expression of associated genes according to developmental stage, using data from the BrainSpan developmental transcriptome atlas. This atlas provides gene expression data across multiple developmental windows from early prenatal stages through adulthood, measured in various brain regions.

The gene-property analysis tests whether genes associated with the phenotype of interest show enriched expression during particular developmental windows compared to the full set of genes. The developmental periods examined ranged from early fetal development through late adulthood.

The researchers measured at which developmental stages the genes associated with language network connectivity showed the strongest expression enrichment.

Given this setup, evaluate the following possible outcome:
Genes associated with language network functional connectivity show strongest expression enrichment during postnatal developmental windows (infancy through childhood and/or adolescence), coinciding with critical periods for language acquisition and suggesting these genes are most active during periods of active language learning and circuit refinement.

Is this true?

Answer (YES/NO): NO